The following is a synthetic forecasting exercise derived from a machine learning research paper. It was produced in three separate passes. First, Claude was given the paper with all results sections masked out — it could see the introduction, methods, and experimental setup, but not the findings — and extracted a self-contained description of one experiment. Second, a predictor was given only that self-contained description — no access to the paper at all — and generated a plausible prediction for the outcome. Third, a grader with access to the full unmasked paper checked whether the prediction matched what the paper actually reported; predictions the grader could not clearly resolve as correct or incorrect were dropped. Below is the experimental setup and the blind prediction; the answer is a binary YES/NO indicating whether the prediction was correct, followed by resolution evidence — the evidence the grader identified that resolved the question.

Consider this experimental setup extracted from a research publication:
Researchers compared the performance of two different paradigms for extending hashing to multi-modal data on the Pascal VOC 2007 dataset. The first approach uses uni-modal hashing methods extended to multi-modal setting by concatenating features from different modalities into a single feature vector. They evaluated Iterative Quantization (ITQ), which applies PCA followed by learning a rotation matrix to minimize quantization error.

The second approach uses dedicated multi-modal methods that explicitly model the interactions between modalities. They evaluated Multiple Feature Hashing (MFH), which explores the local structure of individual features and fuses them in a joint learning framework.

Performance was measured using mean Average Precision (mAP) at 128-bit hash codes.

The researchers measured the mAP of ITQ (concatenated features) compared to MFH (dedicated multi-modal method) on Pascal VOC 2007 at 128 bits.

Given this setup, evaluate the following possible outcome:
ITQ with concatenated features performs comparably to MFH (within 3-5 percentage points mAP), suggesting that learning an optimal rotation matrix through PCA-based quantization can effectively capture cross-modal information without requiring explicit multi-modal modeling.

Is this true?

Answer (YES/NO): NO